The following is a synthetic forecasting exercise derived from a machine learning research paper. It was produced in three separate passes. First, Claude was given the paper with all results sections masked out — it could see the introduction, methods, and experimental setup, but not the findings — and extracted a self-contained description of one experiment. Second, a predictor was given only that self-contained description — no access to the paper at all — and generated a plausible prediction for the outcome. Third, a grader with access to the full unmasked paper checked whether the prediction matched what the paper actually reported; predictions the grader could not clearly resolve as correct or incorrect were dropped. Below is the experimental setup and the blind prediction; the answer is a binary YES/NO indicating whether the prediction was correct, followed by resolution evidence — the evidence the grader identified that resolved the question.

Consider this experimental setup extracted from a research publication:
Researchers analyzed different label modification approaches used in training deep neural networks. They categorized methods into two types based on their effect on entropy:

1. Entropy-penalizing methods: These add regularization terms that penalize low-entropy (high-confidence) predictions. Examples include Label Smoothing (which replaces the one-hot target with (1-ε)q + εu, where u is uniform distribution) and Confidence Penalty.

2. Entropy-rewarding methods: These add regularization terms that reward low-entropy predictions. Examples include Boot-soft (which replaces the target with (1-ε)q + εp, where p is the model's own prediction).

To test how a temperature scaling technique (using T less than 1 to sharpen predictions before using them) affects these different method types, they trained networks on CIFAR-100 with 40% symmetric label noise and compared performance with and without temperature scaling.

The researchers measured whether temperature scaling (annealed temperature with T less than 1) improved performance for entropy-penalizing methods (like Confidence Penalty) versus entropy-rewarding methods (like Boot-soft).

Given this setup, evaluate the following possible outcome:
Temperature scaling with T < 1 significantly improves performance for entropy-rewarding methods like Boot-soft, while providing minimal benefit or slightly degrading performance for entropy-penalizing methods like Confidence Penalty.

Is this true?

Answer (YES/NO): YES